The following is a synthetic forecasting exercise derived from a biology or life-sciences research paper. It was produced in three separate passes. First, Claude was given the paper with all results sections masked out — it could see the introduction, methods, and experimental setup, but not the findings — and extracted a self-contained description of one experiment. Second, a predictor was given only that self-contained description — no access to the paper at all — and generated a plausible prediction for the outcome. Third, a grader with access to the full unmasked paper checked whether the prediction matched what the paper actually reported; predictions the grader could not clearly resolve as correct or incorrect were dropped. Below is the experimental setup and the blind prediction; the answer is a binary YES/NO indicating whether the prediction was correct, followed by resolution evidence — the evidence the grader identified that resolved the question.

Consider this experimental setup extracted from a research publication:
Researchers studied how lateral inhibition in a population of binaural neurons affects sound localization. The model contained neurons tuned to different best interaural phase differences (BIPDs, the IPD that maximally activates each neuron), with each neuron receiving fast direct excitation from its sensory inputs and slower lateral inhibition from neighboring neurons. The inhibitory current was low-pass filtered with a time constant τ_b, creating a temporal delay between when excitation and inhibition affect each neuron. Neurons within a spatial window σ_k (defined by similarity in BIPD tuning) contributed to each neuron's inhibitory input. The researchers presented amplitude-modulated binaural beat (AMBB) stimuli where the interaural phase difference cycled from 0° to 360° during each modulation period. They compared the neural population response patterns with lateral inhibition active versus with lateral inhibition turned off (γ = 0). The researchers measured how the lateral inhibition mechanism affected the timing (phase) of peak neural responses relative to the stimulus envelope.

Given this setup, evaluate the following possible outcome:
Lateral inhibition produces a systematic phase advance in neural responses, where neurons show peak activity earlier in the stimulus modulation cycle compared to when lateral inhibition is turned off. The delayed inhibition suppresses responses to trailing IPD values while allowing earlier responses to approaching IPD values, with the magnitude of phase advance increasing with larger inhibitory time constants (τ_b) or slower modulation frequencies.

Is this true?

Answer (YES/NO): NO